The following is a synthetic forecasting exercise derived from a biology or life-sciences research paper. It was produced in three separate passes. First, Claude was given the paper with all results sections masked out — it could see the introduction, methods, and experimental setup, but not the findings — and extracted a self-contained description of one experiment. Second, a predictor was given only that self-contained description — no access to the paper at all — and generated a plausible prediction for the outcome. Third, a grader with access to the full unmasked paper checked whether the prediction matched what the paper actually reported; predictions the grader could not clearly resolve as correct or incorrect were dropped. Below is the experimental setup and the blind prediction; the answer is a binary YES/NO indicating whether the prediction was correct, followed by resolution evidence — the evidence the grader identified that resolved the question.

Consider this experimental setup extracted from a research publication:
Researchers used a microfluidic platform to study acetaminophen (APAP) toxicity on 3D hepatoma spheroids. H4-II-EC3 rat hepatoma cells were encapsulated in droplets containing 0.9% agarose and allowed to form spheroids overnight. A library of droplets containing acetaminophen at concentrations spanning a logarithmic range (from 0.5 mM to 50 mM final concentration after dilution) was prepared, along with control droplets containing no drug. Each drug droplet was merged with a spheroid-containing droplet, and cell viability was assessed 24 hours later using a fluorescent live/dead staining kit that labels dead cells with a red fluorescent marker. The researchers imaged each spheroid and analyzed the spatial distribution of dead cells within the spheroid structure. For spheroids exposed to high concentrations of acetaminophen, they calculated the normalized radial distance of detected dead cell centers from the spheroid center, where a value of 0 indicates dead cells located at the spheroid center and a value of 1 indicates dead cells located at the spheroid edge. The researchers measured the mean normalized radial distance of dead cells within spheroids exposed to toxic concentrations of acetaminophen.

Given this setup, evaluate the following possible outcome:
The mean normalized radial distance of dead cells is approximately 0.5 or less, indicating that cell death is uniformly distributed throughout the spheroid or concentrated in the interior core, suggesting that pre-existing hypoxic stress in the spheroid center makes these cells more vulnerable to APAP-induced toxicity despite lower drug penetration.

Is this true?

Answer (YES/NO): NO